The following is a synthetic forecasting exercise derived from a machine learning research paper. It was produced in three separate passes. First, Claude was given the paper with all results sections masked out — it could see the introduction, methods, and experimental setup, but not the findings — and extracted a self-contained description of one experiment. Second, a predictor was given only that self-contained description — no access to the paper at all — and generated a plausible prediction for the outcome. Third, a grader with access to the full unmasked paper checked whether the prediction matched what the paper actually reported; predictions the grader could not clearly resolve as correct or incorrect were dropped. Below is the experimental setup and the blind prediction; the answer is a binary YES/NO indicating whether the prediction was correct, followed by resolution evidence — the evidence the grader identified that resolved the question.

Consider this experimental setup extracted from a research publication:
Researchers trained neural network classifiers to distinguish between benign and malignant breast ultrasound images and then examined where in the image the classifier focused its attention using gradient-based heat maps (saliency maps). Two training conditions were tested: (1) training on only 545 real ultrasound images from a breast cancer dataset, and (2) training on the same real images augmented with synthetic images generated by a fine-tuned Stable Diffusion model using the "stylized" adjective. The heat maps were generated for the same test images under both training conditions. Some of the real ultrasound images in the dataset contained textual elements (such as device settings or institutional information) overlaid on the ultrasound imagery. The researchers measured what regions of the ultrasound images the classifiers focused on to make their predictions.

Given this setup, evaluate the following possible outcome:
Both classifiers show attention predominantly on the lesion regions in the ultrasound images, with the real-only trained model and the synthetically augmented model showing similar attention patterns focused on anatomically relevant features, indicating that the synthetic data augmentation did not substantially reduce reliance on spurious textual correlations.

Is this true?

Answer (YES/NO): NO